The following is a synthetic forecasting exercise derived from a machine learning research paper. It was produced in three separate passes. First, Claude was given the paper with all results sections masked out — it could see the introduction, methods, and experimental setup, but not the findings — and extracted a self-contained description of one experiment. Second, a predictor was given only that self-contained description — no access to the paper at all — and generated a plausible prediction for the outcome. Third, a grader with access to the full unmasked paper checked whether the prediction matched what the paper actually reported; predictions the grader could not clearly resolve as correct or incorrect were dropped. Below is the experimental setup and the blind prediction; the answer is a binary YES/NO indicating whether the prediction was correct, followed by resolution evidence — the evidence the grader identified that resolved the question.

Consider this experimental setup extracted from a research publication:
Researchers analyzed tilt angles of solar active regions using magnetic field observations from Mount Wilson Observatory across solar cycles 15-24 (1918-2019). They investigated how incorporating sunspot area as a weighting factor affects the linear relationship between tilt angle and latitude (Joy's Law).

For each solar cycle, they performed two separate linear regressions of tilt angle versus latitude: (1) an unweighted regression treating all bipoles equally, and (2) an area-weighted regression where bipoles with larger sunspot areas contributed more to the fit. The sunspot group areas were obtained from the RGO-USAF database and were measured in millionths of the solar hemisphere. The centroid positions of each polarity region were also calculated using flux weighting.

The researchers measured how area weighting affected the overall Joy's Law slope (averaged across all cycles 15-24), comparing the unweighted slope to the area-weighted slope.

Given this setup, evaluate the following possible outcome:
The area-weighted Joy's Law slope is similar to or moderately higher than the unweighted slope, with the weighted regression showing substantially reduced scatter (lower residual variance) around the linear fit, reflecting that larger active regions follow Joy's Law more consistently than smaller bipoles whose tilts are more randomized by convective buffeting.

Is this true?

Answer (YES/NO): NO